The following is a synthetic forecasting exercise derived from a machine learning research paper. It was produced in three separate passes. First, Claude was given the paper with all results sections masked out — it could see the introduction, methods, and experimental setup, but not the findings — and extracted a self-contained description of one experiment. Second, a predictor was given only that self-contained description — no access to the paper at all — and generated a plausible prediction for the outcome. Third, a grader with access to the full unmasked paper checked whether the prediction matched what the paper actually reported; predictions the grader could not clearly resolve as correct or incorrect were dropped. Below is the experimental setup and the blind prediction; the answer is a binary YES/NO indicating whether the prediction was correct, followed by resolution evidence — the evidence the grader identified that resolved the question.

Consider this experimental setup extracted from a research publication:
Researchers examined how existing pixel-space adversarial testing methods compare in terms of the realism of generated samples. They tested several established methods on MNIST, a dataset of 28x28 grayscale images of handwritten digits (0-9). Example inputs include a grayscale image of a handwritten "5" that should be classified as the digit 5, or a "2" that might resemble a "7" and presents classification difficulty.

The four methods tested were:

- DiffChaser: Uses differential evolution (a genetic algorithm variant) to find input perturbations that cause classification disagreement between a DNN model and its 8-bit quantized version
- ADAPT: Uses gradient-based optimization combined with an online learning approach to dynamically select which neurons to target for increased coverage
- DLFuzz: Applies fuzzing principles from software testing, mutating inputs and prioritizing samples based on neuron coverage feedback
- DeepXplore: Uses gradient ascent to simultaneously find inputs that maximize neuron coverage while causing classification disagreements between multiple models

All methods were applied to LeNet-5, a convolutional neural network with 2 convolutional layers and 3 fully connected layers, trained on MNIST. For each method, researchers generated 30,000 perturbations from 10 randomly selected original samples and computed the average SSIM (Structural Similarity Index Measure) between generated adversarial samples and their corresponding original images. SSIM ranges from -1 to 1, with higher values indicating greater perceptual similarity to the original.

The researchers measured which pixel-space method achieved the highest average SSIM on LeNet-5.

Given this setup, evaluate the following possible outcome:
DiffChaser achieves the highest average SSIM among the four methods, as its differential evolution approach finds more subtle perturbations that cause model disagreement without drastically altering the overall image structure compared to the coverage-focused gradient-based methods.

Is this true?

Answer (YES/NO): NO